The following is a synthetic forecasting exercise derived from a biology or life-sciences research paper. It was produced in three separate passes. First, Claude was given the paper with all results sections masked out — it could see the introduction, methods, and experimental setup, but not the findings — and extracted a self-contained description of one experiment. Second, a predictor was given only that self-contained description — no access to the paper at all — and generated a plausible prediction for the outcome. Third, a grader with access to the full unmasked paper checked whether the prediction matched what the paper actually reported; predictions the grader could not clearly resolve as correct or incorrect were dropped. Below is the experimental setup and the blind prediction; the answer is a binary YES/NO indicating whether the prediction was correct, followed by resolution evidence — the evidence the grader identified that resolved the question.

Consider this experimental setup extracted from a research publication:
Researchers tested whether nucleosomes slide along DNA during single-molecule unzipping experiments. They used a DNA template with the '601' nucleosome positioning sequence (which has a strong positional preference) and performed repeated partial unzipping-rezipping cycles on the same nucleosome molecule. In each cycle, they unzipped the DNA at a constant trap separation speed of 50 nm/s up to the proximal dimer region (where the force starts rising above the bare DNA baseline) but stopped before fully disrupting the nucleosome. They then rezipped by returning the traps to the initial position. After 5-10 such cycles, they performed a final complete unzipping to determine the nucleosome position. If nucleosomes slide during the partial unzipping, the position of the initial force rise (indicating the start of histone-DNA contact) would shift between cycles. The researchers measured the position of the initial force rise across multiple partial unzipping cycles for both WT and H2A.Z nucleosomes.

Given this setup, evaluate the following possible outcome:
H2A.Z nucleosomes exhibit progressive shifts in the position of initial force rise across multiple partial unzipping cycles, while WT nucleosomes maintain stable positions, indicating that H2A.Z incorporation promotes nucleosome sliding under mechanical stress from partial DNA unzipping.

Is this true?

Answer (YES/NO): NO